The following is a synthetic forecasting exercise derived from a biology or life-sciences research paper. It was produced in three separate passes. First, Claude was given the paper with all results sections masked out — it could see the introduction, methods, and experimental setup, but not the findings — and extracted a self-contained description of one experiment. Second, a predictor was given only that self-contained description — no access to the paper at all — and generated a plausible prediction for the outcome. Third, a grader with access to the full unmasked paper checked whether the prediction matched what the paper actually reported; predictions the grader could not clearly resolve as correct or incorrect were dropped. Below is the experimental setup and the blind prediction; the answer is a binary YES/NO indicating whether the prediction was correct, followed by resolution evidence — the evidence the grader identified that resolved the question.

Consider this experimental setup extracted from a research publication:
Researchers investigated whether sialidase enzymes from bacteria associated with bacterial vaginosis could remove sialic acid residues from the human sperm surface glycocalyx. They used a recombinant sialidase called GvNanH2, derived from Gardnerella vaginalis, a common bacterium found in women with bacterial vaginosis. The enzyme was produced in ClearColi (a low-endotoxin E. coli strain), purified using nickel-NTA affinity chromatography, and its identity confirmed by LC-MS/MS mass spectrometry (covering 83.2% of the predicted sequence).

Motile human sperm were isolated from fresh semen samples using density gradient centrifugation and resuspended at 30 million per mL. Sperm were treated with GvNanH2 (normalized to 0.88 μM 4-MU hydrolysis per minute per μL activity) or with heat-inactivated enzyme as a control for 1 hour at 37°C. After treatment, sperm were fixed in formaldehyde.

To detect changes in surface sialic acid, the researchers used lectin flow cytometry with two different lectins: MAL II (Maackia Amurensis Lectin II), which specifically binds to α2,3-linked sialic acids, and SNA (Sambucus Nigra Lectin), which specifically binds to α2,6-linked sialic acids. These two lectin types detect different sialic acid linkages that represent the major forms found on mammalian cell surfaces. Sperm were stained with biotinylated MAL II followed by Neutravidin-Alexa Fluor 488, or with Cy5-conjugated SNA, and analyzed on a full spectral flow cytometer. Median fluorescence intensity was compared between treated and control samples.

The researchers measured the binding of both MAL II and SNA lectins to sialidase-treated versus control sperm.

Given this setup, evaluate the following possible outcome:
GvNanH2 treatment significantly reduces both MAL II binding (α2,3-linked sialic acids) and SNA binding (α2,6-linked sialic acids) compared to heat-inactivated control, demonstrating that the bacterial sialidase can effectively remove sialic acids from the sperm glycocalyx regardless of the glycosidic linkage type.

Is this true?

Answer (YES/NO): NO